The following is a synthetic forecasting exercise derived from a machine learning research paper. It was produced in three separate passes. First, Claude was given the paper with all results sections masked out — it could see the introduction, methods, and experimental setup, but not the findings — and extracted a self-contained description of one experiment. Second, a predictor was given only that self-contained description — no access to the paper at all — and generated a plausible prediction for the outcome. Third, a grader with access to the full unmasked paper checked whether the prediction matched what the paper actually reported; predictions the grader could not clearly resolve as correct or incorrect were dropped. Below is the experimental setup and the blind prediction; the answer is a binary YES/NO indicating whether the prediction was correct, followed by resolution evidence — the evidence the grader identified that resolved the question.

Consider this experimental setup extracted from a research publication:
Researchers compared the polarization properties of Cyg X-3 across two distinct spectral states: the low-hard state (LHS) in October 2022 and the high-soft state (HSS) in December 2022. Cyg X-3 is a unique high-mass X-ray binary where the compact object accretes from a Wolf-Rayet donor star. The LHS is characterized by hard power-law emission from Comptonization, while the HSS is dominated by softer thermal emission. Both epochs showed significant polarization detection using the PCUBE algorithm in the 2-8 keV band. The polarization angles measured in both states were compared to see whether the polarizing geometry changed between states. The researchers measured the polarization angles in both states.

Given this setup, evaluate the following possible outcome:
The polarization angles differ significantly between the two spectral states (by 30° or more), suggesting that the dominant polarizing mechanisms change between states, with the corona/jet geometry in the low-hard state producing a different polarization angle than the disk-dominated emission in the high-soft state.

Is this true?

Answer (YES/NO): NO